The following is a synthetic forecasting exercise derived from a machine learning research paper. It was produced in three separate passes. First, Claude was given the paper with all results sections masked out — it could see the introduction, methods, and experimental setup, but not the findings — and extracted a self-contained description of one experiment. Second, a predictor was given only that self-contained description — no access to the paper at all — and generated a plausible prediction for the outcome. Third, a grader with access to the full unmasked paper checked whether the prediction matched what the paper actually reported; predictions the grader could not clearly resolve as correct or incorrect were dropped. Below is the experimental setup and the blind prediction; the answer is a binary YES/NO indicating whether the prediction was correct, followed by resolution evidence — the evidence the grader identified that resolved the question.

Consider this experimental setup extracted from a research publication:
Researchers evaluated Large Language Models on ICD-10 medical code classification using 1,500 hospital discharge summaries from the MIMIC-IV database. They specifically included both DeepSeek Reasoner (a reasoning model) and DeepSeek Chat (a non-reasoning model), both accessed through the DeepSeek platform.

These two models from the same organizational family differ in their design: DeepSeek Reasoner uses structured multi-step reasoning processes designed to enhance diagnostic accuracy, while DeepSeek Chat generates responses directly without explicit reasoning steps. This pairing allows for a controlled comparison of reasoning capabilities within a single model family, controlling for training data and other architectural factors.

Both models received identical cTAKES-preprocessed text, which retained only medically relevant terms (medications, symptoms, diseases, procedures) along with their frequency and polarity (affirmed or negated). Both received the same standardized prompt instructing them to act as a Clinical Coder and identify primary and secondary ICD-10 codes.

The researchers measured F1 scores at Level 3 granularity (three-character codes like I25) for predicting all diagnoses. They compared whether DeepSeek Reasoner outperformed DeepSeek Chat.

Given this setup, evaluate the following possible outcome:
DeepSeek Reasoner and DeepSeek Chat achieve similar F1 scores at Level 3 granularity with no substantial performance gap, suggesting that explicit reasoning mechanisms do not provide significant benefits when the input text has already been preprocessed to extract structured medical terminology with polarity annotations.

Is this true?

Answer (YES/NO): NO